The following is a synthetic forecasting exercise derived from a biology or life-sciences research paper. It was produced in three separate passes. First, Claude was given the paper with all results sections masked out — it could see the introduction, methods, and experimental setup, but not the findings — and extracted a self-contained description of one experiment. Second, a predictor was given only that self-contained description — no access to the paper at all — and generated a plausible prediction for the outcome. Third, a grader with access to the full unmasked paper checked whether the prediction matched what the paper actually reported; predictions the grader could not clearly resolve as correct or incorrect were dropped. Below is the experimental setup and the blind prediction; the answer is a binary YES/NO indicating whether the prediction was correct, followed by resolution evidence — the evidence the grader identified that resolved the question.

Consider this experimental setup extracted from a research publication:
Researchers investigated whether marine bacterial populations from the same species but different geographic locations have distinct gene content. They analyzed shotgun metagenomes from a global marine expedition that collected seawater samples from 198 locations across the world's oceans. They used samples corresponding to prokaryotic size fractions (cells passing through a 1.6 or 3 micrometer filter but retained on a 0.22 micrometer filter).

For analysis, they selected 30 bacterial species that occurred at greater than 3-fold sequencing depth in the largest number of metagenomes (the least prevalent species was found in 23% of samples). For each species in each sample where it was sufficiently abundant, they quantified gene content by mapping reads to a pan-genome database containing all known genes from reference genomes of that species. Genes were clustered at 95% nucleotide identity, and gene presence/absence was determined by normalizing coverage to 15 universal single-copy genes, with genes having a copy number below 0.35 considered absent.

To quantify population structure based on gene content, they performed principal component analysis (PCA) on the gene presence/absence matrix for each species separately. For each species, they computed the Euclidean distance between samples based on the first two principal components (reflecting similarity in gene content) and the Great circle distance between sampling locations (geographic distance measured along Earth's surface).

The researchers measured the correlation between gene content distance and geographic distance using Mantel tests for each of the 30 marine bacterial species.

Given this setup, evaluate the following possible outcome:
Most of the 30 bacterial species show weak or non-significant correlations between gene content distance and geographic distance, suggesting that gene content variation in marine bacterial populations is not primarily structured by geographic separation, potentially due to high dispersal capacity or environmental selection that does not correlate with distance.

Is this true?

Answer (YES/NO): NO